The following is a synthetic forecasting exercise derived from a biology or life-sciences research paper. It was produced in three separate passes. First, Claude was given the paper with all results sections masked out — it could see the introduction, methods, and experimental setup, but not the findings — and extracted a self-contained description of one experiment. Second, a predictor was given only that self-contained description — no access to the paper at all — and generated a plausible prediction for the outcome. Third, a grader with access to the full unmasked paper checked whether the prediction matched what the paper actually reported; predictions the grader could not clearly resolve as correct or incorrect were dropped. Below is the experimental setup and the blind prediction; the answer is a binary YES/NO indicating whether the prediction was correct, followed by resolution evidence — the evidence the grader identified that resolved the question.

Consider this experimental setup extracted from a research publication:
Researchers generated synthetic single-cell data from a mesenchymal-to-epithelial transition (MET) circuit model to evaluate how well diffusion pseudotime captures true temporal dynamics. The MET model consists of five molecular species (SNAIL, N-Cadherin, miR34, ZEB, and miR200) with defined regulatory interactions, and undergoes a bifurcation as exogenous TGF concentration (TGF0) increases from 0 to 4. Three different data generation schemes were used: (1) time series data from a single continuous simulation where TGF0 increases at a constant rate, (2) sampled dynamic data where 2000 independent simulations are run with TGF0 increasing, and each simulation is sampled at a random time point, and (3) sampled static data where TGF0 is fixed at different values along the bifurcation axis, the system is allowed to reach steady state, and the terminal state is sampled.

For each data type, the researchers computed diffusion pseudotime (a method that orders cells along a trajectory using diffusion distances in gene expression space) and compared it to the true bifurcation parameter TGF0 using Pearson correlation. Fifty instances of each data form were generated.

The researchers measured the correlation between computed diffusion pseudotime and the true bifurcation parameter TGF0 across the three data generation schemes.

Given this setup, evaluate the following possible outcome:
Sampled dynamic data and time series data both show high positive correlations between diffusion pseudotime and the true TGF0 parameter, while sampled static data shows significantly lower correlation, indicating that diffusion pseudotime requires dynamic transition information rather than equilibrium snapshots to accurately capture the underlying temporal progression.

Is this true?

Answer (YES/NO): YES